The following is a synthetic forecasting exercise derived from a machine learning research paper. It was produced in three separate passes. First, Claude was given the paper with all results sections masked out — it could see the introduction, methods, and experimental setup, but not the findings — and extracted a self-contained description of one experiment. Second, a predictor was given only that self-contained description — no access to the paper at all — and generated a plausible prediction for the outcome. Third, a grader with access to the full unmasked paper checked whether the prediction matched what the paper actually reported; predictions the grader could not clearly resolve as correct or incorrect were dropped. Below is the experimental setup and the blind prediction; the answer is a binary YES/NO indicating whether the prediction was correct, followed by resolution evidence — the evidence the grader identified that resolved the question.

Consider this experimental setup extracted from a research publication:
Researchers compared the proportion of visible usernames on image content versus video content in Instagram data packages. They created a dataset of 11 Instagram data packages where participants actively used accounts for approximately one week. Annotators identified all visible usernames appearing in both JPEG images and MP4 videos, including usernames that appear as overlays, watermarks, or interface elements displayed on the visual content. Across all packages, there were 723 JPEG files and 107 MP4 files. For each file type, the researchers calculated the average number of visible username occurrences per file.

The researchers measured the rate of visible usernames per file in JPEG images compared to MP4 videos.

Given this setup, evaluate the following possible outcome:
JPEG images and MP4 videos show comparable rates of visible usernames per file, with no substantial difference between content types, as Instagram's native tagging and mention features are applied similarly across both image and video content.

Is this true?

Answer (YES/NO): NO